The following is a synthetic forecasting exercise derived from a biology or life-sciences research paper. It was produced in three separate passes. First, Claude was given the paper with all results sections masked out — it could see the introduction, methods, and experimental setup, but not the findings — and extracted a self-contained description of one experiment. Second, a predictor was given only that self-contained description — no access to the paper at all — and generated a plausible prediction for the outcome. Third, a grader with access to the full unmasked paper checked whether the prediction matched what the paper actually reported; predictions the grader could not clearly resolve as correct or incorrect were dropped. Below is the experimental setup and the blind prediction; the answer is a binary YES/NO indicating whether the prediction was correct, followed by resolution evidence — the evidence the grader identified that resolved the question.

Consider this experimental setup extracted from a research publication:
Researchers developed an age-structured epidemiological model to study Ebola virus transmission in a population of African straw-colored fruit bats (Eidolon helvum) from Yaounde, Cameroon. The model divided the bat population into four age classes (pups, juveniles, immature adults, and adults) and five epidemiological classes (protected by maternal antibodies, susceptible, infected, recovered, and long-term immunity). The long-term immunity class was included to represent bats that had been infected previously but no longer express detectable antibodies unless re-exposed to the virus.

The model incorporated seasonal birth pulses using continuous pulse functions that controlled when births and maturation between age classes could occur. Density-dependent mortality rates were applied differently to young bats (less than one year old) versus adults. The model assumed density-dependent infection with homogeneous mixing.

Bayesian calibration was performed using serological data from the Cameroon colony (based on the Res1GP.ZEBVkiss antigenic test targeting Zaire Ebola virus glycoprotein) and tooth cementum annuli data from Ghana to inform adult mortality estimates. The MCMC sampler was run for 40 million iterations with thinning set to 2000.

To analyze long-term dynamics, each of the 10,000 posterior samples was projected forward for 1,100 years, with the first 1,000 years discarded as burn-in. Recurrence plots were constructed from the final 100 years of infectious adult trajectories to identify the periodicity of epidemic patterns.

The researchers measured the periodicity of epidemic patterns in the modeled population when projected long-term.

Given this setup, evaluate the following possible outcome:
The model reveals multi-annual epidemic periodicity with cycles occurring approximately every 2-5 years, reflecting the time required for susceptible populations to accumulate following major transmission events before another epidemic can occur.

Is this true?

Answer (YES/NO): NO